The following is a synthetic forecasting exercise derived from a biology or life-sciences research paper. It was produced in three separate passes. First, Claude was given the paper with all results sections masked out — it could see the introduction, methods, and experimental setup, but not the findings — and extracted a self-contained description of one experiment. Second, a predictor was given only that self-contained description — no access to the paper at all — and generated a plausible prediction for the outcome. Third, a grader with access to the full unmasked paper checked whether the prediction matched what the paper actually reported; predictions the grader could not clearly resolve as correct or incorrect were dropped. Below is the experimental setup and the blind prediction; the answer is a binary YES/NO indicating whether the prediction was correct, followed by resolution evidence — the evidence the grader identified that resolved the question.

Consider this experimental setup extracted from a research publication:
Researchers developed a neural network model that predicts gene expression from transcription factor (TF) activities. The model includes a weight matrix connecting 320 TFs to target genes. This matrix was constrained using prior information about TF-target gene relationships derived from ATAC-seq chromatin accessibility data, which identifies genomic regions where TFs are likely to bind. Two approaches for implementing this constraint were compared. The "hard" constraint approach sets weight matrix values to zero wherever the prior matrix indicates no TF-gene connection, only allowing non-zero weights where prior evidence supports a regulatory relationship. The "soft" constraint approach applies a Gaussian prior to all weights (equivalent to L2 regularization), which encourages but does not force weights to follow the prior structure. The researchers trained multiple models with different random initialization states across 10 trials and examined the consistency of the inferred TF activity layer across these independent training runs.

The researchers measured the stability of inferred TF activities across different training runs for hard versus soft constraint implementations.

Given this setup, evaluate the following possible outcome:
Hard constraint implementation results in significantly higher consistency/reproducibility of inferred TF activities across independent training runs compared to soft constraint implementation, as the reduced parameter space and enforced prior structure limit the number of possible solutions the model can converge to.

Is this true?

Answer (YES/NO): YES